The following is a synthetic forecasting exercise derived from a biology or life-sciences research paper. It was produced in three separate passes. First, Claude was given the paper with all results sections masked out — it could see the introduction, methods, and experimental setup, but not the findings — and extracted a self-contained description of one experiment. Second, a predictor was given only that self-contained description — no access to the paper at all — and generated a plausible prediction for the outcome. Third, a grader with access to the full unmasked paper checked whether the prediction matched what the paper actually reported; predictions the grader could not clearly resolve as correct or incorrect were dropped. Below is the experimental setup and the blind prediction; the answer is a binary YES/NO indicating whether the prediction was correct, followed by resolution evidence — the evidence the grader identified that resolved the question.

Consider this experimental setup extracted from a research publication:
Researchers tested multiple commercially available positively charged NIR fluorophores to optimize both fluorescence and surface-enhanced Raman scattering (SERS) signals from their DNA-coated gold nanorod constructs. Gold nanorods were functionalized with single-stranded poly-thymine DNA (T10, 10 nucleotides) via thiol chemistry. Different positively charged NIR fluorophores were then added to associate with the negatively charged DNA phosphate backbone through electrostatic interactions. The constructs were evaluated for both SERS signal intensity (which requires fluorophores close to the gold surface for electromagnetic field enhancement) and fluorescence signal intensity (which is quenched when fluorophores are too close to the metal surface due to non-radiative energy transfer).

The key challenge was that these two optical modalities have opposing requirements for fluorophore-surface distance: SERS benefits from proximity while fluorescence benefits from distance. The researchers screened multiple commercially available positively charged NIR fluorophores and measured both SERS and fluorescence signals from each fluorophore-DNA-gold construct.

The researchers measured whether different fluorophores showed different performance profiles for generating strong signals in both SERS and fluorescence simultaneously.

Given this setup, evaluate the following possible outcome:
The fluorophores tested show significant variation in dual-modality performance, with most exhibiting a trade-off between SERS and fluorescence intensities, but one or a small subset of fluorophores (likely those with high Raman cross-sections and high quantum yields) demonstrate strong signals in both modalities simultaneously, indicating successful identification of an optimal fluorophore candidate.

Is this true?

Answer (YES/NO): NO